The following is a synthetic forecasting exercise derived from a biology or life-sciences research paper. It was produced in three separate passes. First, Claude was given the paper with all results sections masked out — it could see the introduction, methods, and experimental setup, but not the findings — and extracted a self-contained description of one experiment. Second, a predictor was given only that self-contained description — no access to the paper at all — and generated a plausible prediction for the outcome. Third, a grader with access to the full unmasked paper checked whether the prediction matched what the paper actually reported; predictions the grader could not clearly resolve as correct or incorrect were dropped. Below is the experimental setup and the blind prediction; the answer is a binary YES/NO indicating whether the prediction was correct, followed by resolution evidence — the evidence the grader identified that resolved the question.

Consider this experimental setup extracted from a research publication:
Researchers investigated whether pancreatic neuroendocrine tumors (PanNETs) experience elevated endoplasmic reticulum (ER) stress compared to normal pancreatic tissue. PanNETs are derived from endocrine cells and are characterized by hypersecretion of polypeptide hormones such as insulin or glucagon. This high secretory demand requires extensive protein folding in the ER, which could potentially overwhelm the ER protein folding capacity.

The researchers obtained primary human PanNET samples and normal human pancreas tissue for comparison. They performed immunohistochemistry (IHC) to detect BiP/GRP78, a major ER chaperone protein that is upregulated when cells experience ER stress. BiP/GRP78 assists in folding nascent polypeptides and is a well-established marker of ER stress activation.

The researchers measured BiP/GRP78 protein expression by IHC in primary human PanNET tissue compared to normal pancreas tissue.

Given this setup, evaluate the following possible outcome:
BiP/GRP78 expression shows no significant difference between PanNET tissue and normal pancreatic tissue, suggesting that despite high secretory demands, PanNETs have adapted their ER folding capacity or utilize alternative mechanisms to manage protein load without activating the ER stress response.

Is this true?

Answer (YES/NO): NO